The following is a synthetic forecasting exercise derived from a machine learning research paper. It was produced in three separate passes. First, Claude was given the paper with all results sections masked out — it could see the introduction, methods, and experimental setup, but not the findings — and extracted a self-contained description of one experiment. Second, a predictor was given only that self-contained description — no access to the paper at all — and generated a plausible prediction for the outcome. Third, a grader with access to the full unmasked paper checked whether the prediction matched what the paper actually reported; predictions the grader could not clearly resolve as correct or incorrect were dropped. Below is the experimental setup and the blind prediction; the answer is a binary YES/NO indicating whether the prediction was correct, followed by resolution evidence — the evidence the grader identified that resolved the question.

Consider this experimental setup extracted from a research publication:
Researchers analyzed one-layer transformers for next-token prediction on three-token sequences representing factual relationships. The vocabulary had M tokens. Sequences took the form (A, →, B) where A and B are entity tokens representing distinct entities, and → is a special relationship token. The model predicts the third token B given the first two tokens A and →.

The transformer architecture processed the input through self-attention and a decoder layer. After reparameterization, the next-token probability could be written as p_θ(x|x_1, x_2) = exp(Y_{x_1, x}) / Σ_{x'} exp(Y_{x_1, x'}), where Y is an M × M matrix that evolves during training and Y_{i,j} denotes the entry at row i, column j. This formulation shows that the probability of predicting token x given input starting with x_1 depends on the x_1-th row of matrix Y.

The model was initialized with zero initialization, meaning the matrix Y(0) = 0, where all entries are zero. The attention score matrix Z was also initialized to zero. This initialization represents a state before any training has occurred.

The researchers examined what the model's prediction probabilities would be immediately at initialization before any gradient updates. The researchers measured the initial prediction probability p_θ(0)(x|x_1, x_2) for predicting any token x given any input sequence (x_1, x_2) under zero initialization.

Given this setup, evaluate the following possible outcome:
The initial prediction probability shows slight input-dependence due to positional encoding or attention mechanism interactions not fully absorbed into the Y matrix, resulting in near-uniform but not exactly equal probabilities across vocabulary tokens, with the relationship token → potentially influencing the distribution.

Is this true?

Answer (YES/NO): NO